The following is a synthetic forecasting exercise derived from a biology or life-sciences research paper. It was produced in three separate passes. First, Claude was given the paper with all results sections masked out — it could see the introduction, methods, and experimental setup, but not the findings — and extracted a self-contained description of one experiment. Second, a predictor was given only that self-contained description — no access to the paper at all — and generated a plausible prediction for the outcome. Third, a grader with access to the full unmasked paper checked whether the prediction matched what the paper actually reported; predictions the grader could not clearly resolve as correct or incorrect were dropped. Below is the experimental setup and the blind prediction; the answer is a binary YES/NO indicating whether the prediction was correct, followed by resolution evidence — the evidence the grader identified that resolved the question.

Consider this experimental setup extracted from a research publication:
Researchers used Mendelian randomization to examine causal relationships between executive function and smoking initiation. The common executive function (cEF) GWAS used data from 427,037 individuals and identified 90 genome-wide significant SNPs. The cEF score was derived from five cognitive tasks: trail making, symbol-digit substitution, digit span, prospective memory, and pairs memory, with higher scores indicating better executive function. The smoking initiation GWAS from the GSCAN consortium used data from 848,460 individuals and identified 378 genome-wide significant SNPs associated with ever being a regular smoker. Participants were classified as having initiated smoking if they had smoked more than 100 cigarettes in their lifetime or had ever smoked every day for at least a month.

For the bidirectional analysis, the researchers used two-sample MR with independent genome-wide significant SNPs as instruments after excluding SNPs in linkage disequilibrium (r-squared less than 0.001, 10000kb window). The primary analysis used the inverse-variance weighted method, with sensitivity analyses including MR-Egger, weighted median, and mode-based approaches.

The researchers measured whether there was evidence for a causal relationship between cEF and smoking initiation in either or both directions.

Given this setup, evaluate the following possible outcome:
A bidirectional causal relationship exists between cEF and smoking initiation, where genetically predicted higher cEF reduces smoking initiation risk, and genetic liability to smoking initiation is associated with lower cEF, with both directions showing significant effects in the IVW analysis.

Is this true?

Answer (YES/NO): NO